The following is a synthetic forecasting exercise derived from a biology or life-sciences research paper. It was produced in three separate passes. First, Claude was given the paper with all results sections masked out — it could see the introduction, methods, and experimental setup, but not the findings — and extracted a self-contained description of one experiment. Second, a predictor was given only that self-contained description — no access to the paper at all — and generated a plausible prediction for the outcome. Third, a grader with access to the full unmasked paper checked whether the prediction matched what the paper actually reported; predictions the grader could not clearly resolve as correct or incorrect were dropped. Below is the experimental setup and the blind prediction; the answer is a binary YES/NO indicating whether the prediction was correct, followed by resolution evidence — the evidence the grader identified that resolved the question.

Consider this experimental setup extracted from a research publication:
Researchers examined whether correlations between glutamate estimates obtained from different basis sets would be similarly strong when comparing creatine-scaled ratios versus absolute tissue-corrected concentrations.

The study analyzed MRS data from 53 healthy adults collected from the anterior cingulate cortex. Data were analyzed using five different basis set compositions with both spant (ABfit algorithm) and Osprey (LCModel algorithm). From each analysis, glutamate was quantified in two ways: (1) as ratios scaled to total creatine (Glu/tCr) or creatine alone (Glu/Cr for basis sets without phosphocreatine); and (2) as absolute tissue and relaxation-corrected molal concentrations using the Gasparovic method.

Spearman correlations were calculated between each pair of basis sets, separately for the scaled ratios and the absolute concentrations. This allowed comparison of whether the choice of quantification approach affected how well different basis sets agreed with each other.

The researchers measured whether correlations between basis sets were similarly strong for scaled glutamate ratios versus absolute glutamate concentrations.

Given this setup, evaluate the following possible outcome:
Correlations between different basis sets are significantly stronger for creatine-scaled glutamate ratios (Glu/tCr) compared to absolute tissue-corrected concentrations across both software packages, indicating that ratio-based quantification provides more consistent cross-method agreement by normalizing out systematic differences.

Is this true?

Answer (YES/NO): NO